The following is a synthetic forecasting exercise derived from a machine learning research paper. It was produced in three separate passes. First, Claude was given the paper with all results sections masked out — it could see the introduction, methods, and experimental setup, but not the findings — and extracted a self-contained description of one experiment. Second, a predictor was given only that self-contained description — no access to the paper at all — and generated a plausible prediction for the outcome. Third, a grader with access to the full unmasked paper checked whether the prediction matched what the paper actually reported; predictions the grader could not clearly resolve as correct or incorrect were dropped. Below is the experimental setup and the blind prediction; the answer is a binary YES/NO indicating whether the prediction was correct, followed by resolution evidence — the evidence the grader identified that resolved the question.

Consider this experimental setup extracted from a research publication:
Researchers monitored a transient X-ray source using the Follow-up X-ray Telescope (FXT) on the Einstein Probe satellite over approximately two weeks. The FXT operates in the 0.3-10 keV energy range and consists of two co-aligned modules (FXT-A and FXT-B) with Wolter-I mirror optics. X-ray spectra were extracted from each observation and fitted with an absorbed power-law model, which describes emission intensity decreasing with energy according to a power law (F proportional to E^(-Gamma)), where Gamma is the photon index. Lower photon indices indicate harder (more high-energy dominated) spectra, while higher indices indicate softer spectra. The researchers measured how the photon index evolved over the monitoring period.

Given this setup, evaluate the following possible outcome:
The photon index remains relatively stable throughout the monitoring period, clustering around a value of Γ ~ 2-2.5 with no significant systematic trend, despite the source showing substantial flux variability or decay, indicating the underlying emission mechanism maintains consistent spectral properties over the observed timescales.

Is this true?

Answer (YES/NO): NO